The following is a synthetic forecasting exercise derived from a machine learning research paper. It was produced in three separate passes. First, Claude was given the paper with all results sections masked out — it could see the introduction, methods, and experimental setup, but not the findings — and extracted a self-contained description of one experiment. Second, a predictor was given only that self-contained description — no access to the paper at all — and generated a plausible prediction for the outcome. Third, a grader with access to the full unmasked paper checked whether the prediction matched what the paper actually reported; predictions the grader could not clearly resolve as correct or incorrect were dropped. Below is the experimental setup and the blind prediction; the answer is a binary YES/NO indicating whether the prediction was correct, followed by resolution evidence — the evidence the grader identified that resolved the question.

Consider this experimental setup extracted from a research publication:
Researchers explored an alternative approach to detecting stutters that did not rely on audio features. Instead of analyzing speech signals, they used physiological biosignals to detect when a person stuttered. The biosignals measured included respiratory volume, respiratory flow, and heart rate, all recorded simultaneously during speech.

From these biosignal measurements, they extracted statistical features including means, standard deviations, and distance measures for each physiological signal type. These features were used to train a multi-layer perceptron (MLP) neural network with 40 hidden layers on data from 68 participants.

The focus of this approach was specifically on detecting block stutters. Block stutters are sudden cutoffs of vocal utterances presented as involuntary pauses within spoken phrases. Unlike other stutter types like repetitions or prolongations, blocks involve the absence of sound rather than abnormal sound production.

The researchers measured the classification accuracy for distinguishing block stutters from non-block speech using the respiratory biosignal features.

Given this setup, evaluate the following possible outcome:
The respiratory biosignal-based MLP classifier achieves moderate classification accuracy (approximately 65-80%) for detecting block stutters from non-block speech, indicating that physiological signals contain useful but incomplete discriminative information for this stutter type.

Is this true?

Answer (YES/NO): NO